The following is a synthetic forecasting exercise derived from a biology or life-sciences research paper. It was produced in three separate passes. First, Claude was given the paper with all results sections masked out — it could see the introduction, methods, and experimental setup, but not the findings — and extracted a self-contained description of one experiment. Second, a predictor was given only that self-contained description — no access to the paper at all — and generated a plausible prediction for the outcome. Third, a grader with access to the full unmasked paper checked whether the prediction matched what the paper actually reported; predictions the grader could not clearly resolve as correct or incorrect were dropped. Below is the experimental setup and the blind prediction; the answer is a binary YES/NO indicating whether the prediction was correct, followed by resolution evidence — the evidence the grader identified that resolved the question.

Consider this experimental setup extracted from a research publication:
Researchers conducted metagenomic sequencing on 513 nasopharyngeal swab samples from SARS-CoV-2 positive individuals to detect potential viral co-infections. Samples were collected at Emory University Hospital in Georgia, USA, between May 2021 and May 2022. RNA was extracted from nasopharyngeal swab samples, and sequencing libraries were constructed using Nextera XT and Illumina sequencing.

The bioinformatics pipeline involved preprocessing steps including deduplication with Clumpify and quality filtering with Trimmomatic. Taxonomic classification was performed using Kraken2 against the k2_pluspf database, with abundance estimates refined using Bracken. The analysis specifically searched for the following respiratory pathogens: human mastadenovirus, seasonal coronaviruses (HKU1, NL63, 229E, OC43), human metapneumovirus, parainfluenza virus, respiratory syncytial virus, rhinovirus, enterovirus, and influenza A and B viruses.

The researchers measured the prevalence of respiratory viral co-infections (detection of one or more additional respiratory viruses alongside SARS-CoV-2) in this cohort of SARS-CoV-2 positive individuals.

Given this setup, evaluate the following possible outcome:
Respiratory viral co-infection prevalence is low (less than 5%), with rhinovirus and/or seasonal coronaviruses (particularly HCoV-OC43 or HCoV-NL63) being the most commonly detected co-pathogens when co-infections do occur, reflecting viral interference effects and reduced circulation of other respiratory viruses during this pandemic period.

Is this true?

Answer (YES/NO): NO